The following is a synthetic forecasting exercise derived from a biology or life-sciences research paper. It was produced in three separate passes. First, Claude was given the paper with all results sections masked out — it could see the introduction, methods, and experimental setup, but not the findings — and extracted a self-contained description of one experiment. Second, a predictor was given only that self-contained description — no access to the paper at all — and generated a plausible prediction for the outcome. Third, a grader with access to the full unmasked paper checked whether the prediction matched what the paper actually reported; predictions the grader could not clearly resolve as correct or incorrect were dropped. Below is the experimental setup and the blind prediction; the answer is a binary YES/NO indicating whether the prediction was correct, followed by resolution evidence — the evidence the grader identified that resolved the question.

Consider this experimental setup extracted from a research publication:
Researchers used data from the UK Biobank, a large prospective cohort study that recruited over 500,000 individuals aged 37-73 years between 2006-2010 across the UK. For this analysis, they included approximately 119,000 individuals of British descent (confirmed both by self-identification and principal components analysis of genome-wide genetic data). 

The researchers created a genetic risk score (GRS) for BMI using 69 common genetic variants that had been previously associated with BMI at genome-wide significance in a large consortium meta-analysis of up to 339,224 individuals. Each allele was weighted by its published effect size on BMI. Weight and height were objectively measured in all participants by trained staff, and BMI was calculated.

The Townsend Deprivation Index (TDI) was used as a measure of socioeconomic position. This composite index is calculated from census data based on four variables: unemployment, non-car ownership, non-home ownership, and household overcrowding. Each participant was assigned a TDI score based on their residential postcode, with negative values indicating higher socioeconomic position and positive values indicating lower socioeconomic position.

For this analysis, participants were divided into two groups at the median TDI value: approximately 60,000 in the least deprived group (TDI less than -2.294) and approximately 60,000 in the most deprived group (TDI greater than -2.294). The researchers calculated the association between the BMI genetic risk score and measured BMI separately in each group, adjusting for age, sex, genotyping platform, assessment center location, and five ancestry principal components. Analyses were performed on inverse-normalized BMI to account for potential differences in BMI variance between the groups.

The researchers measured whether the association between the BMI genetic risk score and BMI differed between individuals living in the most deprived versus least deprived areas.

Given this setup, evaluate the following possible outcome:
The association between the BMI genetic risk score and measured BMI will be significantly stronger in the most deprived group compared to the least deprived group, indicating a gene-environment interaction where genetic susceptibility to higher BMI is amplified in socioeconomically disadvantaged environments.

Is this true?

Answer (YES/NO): YES